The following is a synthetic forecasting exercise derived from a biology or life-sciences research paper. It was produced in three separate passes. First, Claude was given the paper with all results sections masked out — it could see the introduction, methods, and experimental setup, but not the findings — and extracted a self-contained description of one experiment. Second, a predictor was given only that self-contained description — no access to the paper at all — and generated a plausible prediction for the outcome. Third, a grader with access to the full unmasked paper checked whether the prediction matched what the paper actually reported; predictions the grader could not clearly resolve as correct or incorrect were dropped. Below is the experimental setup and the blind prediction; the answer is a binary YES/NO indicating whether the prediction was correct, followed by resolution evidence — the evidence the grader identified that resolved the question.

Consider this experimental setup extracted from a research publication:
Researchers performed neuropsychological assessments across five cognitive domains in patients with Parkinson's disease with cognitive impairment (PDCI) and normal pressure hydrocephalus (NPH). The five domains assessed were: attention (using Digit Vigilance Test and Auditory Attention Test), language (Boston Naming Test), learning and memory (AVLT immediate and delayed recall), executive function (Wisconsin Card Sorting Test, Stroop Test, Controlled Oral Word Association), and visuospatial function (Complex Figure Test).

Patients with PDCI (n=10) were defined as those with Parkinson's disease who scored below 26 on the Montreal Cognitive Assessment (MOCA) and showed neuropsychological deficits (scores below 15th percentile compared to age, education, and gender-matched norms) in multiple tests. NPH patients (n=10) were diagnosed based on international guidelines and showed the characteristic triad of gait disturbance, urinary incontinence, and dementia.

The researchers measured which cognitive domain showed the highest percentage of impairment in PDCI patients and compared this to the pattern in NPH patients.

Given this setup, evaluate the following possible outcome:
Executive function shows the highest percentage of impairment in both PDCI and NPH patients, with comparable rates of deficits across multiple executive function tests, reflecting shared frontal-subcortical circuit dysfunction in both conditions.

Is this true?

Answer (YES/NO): NO